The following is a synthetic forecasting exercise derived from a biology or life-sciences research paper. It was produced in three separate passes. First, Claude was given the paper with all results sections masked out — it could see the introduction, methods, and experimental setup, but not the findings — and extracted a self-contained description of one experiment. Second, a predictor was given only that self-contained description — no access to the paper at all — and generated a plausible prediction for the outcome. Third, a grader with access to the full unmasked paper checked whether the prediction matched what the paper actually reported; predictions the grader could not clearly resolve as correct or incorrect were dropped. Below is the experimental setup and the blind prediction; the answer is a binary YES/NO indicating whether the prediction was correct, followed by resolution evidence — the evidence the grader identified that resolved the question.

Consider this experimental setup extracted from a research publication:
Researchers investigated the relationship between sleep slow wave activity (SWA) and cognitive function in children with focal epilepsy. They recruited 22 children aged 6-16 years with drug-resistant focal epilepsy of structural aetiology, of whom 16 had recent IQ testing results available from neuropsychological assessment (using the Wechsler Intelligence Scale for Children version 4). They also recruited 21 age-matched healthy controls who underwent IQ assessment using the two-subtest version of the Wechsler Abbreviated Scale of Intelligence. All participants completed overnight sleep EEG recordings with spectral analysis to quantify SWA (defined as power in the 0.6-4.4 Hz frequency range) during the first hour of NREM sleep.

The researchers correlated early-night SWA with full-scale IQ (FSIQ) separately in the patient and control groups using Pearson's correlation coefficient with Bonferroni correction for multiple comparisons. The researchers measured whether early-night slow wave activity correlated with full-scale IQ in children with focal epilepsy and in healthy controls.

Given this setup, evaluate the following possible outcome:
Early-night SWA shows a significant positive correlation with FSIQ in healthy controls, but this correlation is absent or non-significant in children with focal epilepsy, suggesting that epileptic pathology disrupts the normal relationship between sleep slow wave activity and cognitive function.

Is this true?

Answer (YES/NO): NO